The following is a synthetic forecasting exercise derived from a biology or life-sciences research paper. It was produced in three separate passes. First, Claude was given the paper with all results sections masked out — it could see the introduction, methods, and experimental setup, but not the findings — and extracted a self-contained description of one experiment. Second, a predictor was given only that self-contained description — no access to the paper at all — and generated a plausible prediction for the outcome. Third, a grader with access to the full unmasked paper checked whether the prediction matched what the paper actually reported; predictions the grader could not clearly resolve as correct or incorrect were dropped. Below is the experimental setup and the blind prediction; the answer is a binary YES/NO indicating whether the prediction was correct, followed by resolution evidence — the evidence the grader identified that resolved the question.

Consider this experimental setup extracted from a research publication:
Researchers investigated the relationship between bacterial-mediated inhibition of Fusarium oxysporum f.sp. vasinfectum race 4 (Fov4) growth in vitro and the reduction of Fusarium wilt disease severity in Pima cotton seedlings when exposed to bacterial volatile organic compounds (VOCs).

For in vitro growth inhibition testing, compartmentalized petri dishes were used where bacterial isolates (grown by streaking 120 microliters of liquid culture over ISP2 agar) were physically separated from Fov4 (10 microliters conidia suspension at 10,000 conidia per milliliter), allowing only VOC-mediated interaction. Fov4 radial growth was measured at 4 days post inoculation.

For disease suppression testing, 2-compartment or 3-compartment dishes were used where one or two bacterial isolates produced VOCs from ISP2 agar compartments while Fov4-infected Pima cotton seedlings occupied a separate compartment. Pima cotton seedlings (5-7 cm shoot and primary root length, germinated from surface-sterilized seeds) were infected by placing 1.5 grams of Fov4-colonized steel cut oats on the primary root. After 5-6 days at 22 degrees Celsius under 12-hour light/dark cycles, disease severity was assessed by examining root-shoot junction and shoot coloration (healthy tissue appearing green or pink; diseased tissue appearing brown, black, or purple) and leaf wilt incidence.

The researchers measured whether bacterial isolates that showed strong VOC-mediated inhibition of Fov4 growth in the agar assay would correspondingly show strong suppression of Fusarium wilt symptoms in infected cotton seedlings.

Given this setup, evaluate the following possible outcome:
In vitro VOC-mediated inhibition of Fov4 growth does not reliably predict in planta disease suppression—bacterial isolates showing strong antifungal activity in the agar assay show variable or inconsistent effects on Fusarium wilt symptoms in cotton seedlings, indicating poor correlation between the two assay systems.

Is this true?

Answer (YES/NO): NO